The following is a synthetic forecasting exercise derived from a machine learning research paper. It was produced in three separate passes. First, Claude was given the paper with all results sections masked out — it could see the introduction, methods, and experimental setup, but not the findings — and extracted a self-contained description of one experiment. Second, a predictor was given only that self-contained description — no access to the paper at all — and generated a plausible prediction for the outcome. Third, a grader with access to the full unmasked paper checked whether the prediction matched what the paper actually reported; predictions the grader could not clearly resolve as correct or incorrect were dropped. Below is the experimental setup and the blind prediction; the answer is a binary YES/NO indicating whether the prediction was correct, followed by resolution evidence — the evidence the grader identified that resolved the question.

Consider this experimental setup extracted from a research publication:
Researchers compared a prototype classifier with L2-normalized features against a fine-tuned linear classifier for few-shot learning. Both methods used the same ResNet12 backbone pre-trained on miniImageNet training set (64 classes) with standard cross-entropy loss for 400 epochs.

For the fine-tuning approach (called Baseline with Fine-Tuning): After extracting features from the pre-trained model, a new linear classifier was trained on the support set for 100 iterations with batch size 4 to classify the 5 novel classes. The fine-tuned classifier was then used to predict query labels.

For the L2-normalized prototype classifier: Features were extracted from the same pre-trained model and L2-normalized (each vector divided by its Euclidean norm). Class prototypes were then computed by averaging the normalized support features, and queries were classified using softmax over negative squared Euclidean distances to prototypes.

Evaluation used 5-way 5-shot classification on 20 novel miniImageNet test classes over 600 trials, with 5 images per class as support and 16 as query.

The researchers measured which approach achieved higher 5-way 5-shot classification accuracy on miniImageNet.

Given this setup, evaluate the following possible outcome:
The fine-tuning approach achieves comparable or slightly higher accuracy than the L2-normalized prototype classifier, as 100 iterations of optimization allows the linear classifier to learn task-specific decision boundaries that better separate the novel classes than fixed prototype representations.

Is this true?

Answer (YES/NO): YES